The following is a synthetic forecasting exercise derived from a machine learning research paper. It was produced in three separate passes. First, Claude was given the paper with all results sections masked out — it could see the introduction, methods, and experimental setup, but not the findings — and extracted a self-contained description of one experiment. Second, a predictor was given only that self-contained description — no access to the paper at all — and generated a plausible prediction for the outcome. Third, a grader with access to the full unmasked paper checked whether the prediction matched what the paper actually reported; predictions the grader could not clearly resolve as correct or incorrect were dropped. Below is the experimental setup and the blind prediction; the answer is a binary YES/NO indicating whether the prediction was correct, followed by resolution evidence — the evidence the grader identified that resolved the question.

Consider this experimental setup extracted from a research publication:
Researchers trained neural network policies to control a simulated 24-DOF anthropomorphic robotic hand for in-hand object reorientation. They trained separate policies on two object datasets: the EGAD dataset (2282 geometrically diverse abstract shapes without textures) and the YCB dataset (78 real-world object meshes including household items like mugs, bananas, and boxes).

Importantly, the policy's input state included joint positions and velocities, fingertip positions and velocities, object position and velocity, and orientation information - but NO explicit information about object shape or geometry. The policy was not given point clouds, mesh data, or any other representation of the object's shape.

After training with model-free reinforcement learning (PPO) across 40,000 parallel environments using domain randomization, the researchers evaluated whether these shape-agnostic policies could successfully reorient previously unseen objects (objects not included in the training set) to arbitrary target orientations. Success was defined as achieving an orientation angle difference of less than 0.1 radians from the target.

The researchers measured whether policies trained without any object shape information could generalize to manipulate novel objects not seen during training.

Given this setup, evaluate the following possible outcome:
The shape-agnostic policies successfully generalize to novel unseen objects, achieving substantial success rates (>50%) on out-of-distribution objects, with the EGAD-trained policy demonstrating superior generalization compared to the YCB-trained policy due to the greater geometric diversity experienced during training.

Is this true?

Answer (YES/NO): NO